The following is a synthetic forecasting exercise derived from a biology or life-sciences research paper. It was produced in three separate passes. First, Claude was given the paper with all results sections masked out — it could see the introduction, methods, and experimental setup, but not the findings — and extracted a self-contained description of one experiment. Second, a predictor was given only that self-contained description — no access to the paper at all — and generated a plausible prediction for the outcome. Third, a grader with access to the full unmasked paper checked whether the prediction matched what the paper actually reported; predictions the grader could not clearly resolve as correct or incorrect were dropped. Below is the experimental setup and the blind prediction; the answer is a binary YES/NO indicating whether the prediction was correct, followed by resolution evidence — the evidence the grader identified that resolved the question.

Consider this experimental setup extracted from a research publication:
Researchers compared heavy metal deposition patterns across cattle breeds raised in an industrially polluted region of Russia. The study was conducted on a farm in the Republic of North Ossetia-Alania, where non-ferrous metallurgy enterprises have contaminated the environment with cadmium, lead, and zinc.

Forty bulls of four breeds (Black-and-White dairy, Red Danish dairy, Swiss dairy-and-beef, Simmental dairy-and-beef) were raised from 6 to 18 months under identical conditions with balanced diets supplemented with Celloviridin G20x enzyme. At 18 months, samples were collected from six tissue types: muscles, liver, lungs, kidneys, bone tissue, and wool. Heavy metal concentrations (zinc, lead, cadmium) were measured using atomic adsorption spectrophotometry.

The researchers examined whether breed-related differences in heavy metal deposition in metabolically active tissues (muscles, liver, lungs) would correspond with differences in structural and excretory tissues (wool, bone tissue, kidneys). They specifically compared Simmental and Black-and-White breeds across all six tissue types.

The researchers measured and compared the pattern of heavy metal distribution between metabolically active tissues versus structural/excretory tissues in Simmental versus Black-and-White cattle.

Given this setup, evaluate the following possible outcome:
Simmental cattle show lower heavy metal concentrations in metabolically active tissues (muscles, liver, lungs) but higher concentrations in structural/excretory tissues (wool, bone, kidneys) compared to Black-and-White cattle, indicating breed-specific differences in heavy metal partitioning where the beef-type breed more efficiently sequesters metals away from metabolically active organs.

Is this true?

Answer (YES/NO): YES